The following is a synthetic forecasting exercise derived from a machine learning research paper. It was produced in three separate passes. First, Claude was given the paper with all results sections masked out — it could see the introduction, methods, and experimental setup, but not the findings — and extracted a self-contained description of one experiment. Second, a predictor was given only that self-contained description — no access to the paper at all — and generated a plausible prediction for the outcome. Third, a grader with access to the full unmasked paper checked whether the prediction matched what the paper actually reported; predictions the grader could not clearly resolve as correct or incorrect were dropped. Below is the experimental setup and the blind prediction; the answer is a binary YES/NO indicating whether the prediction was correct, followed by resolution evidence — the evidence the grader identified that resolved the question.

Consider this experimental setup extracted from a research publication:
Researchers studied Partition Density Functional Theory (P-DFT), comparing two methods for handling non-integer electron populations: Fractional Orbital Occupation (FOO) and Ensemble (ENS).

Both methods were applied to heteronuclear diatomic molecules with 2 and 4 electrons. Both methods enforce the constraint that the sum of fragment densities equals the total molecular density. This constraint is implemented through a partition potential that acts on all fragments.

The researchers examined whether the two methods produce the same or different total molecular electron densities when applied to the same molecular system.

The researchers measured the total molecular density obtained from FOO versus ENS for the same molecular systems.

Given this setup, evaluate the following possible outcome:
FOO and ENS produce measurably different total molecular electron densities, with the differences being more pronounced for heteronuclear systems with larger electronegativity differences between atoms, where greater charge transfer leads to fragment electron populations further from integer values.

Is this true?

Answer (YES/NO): NO